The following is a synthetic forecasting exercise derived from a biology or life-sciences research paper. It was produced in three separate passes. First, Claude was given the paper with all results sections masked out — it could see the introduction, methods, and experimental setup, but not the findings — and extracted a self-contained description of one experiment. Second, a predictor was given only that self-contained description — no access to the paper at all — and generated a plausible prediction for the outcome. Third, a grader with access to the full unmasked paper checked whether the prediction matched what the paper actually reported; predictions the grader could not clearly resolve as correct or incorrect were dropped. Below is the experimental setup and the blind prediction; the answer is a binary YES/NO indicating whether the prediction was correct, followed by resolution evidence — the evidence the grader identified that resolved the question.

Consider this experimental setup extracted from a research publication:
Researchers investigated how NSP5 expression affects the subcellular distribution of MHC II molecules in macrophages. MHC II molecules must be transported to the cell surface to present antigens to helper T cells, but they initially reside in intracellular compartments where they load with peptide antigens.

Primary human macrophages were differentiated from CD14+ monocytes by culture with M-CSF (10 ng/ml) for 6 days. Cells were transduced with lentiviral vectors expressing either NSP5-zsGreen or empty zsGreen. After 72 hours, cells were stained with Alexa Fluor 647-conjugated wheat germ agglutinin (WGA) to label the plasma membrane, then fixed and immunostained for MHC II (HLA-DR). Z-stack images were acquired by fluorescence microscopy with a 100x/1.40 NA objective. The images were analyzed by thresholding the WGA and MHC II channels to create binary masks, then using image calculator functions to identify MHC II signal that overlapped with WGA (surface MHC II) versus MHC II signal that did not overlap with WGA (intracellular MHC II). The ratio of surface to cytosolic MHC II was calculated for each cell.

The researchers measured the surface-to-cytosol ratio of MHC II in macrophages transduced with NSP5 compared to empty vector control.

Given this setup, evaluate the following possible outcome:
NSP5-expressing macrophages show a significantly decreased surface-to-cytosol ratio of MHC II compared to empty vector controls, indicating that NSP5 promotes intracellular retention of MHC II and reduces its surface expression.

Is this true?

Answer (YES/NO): NO